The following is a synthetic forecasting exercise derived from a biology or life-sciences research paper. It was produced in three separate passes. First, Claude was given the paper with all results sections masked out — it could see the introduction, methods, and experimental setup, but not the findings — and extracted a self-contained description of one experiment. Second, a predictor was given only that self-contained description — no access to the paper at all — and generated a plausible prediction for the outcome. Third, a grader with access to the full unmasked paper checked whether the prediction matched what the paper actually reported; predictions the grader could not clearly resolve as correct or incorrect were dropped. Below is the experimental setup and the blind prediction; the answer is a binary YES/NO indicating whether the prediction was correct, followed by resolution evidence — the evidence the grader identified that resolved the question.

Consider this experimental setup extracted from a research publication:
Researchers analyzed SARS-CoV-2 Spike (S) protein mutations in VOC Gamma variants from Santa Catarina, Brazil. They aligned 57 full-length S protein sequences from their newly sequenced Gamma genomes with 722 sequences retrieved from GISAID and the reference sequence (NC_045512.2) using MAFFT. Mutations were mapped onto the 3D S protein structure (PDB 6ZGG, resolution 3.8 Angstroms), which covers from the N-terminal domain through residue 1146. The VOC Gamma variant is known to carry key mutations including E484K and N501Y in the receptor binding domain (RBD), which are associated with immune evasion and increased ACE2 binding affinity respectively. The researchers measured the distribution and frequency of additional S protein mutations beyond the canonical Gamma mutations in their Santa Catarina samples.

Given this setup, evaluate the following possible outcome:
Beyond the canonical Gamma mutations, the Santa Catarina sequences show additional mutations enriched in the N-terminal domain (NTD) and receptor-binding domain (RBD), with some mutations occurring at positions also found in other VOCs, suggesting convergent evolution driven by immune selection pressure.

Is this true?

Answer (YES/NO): NO